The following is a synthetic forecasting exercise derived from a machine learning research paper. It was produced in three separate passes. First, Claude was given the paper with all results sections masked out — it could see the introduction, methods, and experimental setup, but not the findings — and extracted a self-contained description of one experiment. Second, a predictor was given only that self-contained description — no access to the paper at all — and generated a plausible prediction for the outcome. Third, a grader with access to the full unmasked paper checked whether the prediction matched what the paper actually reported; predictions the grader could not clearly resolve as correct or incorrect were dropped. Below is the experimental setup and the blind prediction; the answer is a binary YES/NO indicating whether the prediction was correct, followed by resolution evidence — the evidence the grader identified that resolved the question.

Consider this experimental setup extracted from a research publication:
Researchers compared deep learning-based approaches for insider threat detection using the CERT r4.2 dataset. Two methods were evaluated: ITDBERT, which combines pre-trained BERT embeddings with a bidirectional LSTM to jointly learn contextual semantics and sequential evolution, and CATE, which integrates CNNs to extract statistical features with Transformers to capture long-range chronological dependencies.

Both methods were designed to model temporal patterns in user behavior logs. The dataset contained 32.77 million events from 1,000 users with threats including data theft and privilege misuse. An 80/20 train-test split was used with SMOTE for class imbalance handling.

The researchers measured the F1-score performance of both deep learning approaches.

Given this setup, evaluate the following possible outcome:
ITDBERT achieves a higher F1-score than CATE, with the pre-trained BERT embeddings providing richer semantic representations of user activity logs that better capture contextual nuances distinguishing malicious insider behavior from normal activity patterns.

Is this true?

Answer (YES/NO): NO